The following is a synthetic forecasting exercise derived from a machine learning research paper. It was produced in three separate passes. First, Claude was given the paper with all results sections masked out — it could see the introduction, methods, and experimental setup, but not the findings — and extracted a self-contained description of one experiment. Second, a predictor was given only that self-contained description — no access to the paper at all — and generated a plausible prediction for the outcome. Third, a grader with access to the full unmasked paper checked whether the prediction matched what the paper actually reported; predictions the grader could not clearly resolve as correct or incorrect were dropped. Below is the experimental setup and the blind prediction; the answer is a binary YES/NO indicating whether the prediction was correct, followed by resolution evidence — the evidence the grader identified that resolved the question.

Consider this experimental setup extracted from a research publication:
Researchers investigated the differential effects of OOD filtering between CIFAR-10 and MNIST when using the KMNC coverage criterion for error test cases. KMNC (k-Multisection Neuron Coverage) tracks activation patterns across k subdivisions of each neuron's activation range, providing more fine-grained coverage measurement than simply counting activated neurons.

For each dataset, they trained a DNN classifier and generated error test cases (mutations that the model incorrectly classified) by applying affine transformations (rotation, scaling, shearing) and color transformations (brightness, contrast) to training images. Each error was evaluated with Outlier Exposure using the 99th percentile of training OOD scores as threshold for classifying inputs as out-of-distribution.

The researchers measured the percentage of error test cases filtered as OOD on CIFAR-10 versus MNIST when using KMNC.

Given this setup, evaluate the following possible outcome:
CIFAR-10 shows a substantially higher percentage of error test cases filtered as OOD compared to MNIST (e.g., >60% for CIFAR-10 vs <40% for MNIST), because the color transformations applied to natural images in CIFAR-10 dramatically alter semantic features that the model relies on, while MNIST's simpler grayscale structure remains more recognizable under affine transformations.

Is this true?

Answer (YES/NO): NO